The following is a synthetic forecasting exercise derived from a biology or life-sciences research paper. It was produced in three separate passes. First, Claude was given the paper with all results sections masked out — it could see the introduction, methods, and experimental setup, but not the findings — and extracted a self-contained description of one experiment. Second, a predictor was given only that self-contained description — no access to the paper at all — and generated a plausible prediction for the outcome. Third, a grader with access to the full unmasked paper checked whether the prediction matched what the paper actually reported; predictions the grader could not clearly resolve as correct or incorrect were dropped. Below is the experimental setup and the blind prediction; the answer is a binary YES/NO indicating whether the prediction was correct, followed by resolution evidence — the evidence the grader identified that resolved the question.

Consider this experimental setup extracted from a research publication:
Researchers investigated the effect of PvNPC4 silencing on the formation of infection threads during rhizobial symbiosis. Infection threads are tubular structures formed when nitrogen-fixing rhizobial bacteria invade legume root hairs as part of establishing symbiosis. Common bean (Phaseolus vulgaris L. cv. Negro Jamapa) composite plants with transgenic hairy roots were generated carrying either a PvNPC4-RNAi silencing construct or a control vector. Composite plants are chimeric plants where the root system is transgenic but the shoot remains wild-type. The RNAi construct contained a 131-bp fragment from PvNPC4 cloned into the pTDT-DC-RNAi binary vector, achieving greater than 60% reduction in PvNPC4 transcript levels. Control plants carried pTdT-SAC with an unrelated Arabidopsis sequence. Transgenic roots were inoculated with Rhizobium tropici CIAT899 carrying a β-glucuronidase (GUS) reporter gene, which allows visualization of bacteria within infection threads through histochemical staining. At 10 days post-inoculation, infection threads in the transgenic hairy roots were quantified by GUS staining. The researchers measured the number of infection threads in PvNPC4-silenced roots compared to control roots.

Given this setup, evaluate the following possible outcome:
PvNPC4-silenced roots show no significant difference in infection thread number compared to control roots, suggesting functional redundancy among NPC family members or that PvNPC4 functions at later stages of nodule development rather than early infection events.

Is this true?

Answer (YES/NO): NO